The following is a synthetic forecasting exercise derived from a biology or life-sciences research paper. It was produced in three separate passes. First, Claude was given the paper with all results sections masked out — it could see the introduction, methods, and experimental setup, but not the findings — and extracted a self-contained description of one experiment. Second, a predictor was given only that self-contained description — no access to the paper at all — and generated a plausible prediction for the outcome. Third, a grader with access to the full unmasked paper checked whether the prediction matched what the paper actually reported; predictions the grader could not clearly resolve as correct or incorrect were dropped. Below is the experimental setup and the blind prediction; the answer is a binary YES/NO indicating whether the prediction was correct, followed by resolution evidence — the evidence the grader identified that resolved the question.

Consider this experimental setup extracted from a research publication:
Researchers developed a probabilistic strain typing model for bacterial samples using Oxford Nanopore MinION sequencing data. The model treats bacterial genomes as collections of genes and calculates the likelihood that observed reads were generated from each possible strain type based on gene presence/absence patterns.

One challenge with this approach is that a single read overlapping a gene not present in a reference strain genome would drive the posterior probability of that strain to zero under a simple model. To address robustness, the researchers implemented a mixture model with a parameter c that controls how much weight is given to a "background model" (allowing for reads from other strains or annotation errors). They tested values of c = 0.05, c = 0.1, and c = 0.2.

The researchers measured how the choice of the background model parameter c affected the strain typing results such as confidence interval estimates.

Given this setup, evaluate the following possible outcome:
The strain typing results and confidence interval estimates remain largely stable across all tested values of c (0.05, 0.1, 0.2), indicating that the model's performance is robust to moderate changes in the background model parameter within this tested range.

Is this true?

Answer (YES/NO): YES